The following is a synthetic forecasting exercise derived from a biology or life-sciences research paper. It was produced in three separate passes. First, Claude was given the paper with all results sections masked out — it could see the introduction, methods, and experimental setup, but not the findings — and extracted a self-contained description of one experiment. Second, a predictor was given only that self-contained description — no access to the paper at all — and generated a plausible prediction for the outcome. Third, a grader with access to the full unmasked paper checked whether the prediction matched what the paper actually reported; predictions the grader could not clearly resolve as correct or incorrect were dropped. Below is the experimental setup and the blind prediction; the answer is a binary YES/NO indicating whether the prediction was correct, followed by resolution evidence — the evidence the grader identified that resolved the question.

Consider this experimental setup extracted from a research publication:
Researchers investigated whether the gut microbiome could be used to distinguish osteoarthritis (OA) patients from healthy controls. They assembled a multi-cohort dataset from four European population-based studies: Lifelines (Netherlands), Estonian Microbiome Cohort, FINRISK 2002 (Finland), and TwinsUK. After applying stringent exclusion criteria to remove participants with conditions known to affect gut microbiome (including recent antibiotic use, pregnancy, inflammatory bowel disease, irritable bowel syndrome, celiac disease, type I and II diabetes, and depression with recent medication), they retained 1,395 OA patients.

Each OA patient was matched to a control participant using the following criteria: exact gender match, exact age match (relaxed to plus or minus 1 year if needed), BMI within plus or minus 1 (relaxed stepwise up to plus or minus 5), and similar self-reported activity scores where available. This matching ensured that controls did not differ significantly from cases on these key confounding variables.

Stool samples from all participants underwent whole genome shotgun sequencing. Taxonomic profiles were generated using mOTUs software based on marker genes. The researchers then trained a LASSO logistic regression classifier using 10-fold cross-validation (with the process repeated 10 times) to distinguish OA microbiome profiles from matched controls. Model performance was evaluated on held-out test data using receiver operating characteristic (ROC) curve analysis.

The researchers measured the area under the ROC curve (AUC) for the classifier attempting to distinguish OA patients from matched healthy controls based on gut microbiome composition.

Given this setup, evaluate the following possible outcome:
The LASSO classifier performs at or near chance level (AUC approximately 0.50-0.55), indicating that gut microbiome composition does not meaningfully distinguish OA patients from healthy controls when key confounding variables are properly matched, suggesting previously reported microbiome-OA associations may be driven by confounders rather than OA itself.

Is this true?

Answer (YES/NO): YES